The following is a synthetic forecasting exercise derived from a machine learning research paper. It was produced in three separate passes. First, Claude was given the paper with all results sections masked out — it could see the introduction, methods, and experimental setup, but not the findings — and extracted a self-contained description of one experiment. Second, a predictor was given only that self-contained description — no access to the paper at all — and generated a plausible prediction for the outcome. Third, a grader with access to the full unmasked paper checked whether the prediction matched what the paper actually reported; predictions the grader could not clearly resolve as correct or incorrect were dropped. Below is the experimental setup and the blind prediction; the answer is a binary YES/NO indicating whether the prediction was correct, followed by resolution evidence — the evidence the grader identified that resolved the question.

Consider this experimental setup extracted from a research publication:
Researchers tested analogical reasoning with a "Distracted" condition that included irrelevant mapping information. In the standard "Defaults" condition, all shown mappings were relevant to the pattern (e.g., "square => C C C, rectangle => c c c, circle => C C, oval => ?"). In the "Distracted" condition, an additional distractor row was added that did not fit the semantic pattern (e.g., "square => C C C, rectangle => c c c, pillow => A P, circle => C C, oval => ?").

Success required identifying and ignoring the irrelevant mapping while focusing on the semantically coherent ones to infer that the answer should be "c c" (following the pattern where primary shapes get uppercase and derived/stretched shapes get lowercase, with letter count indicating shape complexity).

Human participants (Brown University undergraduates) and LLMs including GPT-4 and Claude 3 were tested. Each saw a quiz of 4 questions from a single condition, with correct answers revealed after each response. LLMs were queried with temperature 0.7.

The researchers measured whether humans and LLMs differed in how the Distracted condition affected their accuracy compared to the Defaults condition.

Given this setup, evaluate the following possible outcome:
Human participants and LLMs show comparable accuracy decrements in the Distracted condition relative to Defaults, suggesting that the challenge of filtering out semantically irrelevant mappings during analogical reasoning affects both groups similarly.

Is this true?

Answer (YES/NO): YES